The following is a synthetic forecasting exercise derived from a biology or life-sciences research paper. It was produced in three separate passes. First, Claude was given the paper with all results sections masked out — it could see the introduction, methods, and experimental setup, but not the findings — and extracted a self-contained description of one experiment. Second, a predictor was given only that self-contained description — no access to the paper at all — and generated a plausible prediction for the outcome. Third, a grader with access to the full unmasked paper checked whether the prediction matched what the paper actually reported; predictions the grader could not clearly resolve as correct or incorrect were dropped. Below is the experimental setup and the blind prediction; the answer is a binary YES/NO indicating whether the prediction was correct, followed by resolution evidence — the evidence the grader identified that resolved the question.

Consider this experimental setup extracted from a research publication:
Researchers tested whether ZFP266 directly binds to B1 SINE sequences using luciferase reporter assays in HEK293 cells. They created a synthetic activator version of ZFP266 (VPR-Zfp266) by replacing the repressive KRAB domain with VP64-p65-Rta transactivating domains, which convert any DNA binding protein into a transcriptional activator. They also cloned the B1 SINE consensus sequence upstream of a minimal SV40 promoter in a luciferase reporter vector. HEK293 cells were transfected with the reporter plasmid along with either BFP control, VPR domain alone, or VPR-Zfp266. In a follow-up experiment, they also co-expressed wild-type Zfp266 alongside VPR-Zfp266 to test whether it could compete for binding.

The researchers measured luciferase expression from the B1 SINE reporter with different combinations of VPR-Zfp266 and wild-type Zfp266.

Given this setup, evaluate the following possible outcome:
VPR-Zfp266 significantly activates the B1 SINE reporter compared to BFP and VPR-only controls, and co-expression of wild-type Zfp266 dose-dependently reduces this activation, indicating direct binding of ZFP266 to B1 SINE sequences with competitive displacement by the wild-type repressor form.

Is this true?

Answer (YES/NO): NO